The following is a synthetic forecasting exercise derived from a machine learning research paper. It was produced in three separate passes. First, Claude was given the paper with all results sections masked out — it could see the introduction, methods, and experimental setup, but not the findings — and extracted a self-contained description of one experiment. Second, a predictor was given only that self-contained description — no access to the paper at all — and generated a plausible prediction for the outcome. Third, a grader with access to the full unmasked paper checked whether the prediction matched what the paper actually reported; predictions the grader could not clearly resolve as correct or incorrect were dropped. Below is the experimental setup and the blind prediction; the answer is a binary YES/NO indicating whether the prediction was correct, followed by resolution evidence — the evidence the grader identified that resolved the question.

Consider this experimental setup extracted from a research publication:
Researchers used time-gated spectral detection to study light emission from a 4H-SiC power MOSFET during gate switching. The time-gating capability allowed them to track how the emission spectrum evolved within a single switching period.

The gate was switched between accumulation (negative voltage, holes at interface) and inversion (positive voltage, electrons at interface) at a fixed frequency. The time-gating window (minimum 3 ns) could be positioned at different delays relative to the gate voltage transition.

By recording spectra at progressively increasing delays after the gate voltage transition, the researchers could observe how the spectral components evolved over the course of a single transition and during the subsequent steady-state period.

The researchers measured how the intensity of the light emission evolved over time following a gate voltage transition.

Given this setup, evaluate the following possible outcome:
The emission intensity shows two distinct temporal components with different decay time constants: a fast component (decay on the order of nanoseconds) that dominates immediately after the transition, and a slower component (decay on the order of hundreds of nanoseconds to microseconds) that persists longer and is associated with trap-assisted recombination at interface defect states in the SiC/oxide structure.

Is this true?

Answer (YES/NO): NO